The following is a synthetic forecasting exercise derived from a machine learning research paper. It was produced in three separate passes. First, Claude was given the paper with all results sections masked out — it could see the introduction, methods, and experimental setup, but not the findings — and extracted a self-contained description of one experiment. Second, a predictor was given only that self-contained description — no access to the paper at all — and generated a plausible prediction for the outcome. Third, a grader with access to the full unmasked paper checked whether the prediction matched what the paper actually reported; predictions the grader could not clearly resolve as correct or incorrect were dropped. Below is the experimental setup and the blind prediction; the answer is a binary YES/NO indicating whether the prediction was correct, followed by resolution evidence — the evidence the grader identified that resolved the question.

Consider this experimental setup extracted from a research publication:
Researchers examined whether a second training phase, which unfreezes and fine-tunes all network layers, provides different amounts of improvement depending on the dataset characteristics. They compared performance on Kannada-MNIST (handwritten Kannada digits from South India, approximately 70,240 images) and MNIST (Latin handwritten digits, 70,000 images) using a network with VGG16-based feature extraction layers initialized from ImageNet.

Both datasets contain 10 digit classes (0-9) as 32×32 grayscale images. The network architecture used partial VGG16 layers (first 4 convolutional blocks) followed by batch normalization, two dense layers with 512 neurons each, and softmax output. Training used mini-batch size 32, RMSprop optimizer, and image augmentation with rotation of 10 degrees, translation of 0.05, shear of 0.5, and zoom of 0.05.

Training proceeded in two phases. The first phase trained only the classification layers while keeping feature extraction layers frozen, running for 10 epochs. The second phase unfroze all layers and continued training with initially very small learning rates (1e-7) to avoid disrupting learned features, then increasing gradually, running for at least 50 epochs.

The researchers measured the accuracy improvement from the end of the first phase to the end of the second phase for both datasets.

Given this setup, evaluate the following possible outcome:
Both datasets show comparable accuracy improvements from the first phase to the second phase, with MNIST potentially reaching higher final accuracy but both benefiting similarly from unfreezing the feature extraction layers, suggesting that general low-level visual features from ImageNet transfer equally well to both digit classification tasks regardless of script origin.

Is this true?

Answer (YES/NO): NO